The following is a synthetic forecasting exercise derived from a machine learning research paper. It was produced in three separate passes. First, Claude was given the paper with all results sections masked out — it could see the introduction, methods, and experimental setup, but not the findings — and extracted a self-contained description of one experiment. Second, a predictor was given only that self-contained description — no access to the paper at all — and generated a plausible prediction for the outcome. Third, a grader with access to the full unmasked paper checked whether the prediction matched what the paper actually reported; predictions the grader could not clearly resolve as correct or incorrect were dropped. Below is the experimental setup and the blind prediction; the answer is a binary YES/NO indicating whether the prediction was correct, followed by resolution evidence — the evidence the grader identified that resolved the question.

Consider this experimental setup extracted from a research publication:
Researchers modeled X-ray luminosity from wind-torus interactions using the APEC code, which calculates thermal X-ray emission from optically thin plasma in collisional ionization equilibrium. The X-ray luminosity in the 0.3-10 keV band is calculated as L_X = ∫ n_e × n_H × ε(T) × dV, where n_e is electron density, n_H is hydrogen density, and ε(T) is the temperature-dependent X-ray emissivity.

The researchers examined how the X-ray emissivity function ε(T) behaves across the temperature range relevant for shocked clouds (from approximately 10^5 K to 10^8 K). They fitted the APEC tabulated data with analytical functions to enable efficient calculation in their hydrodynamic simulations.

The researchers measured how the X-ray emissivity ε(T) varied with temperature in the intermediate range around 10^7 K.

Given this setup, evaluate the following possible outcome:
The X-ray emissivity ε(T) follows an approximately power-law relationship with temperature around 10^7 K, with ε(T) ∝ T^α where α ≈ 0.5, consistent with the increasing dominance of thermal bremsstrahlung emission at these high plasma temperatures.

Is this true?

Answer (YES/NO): NO